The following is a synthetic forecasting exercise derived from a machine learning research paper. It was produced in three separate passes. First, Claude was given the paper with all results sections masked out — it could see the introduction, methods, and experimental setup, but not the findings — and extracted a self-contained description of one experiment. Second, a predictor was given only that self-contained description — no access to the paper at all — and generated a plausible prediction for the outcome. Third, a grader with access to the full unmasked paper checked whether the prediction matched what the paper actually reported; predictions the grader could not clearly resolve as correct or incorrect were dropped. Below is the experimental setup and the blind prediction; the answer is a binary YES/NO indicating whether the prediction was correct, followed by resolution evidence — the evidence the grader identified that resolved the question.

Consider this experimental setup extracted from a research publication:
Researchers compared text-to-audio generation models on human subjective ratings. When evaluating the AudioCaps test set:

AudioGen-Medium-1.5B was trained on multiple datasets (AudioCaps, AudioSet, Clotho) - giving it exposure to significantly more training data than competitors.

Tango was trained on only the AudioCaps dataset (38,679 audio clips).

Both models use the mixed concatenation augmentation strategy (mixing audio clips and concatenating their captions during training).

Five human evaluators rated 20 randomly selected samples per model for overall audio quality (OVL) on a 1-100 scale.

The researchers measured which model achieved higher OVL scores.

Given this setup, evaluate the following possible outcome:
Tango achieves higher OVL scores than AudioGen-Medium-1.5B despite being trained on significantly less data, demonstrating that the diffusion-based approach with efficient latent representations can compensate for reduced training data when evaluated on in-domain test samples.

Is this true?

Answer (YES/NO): YES